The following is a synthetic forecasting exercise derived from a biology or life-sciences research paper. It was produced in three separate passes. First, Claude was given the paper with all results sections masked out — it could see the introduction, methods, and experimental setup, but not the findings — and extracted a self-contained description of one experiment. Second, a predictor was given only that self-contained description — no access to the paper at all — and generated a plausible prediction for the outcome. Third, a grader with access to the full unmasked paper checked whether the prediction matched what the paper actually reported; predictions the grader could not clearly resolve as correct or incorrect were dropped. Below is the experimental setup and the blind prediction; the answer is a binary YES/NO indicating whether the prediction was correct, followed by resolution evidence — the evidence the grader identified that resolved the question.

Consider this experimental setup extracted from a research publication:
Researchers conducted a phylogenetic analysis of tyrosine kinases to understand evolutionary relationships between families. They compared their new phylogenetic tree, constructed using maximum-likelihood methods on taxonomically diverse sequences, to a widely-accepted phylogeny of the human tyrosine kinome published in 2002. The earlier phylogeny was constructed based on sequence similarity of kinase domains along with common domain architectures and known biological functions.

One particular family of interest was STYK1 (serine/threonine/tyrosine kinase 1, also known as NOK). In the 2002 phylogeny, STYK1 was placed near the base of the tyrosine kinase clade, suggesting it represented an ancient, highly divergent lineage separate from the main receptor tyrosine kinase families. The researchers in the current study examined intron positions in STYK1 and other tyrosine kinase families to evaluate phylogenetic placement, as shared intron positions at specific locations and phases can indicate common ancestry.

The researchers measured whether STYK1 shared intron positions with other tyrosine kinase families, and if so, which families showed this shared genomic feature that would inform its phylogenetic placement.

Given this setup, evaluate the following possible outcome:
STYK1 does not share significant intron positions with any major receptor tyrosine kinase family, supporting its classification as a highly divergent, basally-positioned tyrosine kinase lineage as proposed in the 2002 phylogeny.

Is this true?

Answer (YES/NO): NO